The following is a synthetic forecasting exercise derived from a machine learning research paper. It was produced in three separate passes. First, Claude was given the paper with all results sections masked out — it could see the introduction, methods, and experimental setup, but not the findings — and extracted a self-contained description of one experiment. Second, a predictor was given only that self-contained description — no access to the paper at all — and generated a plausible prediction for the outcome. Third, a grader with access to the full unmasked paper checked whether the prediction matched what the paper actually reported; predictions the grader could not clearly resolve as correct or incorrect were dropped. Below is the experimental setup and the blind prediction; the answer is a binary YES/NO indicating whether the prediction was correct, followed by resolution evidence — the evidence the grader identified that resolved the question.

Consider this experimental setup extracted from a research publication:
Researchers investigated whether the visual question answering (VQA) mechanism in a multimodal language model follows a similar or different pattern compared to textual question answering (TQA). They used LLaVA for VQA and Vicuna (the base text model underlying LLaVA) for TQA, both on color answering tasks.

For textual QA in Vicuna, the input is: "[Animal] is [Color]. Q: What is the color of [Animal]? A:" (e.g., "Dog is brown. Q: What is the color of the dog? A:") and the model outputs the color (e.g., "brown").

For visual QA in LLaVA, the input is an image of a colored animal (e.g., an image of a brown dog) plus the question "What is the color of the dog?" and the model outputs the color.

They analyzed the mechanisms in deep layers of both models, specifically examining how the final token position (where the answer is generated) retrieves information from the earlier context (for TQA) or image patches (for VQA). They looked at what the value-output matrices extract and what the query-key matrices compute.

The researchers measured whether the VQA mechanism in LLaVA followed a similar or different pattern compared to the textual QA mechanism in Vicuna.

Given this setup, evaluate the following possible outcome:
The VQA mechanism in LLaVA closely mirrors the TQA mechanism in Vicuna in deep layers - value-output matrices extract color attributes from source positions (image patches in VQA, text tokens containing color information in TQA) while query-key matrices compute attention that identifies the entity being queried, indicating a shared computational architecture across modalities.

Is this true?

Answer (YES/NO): YES